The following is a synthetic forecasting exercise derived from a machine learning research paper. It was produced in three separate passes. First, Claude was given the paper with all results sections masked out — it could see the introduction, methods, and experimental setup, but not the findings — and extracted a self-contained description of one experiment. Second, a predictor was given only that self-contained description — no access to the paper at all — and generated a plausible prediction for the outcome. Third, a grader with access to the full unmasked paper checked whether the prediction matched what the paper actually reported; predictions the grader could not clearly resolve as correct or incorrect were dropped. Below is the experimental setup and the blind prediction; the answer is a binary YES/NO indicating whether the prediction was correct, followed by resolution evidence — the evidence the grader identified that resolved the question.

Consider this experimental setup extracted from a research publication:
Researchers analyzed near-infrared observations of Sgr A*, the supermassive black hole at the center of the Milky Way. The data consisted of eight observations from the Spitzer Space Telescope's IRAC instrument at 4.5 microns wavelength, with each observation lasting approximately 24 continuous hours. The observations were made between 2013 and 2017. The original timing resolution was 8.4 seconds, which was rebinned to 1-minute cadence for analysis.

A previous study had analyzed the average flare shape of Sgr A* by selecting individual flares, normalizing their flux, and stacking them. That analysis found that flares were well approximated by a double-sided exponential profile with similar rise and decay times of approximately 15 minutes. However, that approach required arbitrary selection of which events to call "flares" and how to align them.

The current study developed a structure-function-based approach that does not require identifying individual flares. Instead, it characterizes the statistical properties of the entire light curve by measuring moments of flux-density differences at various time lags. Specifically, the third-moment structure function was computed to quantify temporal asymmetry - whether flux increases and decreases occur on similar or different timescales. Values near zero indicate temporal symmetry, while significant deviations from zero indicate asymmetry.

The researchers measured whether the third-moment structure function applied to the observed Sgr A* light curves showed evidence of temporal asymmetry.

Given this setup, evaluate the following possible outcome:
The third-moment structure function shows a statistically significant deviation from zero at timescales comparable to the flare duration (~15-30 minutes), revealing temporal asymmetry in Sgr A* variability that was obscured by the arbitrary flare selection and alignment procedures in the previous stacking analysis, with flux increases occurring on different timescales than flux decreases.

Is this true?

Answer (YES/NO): NO